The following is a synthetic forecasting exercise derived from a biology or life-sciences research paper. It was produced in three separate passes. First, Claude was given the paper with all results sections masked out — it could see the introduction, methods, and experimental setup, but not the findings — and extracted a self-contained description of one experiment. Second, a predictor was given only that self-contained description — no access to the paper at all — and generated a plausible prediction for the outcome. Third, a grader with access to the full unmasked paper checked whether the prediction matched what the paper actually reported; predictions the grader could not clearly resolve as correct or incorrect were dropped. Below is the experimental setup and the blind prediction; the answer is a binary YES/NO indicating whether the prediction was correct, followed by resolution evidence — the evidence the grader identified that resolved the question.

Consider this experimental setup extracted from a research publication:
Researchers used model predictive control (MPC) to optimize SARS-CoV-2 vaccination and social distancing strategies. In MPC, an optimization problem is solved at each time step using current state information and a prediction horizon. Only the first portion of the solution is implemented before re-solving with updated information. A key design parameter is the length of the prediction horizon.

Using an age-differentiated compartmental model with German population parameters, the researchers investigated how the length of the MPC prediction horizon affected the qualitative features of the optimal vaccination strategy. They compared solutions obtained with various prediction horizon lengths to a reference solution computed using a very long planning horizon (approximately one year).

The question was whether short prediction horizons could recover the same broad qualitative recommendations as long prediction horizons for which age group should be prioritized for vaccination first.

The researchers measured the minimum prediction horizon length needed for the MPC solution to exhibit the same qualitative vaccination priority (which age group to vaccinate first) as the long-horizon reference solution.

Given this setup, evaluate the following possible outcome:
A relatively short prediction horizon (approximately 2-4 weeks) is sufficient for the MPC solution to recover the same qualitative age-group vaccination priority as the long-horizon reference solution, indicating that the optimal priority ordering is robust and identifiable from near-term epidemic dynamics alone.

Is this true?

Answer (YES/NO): NO